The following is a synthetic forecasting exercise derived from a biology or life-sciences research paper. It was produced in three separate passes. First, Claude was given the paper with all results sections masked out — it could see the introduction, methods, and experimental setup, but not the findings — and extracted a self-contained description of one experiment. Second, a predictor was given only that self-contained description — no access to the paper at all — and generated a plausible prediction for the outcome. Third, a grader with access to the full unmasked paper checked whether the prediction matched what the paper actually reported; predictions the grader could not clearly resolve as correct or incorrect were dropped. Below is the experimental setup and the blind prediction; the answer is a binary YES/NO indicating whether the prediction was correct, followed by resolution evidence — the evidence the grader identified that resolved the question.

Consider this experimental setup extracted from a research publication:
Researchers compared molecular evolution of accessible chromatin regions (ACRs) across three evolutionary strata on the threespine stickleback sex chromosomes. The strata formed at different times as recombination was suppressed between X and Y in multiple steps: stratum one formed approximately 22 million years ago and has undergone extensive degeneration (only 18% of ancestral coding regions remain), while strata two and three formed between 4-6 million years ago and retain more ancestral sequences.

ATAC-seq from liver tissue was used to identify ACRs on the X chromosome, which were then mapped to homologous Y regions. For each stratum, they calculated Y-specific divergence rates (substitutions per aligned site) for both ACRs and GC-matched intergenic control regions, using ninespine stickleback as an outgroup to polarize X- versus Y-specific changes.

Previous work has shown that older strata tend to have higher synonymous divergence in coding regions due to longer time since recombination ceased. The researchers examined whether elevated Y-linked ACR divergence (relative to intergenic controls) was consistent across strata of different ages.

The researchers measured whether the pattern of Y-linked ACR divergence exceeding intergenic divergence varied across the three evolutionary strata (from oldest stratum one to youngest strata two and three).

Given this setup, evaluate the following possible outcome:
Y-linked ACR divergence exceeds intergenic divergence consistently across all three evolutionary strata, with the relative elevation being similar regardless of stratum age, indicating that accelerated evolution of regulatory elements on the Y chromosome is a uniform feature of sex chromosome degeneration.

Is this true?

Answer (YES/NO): NO